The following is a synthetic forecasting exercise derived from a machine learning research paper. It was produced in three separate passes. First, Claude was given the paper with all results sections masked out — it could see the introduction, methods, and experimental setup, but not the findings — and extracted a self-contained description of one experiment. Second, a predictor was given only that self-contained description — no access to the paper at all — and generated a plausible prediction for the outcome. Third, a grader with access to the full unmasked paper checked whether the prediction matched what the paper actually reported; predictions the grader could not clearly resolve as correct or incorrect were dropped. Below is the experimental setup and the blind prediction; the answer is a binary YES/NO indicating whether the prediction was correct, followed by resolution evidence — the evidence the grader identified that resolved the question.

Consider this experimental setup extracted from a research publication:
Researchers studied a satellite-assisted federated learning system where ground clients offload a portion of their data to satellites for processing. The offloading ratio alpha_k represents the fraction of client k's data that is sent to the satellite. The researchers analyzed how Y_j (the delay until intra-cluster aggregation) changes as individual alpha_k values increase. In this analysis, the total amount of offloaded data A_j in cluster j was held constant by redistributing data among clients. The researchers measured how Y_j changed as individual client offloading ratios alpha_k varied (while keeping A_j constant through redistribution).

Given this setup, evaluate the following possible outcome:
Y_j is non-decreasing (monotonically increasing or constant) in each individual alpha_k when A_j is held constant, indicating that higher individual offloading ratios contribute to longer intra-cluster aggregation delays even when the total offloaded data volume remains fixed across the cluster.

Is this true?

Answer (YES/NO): YES